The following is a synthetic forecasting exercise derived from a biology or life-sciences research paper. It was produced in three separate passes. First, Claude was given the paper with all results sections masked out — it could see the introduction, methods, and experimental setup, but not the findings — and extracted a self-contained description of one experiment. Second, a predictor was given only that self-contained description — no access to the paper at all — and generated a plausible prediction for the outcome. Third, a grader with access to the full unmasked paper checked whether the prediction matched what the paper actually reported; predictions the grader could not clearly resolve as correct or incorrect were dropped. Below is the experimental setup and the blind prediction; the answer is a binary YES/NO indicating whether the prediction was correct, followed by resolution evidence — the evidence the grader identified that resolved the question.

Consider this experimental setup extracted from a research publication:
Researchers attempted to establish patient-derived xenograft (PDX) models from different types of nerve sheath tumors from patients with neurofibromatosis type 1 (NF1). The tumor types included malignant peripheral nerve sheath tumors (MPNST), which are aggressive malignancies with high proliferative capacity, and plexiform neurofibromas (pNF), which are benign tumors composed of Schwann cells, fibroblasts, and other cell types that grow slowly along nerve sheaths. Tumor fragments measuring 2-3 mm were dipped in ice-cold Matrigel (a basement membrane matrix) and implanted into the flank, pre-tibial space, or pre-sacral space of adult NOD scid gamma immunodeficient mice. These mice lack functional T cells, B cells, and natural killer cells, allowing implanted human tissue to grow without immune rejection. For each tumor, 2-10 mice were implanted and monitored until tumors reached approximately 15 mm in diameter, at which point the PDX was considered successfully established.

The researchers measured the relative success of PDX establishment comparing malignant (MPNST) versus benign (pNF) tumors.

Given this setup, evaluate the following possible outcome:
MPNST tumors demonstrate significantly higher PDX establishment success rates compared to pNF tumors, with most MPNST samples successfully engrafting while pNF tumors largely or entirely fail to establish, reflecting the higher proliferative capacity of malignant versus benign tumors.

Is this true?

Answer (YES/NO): NO